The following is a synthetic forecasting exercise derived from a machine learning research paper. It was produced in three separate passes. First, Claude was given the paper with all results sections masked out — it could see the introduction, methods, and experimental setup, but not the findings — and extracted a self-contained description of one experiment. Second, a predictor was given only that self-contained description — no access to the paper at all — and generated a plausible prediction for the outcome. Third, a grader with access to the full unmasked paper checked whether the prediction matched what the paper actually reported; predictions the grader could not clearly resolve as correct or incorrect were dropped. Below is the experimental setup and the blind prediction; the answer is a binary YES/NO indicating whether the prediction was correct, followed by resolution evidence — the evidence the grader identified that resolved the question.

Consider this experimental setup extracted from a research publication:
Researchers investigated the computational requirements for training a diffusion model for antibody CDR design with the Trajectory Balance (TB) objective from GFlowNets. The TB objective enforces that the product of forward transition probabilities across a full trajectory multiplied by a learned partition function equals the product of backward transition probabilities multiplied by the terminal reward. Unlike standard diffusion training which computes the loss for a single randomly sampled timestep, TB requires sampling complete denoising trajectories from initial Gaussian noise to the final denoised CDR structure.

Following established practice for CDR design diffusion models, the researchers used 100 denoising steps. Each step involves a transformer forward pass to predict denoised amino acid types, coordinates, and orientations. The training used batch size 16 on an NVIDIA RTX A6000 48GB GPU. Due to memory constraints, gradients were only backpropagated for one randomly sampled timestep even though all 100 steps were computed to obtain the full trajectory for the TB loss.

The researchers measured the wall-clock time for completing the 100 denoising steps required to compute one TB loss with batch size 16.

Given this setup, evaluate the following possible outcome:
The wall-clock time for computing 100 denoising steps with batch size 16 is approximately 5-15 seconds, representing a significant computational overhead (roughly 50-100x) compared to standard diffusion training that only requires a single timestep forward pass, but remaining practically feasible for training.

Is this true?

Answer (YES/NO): NO